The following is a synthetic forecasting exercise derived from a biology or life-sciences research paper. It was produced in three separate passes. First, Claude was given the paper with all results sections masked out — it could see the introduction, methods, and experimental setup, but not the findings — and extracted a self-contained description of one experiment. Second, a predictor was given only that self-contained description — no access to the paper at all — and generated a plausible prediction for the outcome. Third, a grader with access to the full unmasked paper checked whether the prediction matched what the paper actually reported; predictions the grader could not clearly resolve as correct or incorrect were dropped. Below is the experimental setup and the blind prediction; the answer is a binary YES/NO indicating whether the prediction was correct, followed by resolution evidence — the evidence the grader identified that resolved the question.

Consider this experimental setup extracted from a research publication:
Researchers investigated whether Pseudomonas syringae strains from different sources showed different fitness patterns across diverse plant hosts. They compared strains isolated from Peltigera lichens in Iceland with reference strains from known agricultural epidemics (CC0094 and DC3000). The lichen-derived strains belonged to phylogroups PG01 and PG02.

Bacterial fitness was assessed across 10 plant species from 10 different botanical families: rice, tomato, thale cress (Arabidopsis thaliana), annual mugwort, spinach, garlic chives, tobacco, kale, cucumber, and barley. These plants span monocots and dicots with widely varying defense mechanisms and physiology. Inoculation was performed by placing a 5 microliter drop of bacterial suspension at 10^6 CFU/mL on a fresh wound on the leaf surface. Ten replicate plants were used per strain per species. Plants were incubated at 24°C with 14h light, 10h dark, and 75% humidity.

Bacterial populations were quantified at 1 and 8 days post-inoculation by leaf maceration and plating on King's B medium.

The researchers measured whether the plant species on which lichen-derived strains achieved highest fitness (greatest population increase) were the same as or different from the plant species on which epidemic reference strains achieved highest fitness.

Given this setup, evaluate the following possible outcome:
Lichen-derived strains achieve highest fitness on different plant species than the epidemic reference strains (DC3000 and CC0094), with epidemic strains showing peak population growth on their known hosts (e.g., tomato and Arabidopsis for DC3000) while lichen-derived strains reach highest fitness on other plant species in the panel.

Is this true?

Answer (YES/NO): NO